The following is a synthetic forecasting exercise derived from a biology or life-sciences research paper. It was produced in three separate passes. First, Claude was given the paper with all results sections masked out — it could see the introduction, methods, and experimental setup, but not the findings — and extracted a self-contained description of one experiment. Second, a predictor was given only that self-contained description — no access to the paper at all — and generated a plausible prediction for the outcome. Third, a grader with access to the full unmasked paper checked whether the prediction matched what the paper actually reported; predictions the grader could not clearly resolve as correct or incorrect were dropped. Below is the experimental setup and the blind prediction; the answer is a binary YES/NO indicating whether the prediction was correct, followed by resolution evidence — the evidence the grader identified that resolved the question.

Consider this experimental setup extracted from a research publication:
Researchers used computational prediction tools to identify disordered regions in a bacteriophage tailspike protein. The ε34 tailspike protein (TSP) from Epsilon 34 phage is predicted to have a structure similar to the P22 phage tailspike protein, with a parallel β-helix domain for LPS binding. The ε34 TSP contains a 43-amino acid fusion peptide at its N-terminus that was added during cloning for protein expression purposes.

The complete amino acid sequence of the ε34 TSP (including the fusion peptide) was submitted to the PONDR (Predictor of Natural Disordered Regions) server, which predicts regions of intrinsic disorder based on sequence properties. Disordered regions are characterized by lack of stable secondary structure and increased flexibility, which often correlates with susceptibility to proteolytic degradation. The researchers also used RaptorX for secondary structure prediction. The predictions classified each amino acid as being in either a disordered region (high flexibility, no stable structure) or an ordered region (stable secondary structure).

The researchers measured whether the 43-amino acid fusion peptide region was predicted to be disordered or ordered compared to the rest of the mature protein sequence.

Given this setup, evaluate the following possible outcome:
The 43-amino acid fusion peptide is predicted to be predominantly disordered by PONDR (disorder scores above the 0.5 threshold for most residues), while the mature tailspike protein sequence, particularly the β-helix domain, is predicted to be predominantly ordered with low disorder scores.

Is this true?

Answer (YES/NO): YES